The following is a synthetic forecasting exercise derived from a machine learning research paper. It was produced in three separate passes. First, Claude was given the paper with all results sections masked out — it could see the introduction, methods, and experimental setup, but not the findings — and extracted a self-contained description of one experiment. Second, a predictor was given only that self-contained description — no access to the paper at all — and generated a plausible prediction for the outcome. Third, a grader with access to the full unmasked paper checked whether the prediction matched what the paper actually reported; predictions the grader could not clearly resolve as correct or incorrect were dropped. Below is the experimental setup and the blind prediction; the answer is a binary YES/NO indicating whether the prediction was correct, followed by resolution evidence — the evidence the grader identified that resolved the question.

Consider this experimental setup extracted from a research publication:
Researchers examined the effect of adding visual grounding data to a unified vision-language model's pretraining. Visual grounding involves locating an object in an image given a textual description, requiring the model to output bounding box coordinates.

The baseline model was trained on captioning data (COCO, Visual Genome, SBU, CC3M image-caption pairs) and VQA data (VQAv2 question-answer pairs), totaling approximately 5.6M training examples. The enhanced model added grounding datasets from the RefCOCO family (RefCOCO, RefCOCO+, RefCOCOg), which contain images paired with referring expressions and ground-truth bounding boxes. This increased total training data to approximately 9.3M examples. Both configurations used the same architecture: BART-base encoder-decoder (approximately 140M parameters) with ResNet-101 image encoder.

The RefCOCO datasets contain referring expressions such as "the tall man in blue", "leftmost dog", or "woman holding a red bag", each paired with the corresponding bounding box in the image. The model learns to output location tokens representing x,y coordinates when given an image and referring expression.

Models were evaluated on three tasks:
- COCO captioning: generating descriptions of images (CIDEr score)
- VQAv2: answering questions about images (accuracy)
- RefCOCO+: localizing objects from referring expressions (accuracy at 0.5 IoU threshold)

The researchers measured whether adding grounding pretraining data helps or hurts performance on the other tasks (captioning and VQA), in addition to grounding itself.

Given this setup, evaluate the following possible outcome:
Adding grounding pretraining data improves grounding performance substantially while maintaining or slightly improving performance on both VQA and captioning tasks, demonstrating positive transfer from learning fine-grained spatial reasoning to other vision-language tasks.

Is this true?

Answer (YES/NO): YES